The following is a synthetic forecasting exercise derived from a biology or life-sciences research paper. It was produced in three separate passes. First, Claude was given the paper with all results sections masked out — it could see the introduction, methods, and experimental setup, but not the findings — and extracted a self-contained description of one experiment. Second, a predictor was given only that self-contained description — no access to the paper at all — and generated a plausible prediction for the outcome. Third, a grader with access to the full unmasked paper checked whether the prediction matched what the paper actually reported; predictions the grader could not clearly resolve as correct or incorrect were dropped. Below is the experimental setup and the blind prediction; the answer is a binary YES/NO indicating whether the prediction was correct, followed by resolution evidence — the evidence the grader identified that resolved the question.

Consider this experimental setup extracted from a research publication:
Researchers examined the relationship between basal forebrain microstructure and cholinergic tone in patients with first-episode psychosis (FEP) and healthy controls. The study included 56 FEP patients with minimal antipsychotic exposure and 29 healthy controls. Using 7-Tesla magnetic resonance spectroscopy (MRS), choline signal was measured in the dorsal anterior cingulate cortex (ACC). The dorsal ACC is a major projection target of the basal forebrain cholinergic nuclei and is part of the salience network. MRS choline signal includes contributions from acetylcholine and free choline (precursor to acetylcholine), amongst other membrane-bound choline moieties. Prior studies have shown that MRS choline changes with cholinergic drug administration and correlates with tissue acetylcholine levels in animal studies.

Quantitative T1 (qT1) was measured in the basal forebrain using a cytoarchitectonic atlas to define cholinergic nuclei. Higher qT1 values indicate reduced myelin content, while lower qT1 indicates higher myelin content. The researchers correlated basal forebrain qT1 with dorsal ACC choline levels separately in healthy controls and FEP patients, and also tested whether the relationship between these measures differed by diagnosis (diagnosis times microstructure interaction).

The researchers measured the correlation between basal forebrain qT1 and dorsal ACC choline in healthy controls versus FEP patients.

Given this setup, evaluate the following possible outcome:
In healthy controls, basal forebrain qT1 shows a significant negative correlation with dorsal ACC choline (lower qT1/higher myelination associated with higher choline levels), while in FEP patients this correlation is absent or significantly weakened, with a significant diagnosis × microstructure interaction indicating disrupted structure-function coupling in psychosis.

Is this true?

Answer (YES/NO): YES